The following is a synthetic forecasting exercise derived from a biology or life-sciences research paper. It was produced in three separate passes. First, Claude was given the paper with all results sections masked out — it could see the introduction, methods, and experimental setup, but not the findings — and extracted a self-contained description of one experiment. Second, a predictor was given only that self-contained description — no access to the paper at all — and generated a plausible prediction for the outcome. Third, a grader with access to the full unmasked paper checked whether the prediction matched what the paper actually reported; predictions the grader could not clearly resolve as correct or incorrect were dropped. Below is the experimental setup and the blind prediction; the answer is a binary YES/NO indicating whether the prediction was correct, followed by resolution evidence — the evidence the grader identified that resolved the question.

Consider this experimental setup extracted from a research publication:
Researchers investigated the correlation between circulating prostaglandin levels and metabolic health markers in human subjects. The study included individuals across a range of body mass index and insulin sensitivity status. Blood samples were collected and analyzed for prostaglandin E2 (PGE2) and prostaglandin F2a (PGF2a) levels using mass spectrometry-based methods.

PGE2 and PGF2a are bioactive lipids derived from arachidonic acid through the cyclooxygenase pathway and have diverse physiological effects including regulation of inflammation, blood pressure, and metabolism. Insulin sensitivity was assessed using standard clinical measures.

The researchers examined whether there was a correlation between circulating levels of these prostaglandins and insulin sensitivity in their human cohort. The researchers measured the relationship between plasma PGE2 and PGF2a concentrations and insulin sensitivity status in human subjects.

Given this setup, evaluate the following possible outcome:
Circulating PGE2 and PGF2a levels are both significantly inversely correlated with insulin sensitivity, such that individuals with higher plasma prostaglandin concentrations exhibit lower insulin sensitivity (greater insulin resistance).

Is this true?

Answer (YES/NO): NO